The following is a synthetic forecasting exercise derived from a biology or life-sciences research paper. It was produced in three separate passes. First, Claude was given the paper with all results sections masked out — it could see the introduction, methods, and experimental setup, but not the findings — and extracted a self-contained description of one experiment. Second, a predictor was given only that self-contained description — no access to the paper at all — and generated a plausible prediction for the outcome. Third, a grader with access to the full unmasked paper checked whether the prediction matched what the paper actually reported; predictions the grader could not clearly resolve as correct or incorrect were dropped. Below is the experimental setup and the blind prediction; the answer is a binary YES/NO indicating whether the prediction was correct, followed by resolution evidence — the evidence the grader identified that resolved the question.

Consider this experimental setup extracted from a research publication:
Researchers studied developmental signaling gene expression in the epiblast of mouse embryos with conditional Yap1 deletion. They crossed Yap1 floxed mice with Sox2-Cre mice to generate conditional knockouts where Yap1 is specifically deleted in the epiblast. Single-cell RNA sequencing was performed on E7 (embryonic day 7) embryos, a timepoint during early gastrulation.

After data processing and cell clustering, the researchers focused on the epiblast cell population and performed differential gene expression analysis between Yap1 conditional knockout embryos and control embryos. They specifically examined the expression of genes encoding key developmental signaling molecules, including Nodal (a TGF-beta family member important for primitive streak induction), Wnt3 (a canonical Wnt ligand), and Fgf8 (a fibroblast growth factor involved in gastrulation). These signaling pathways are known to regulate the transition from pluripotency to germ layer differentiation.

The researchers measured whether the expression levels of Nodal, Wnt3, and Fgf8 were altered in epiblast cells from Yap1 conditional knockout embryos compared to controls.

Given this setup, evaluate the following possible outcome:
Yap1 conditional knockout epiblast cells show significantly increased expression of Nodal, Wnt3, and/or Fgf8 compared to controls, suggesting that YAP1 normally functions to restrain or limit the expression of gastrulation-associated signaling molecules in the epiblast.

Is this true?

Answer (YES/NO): YES